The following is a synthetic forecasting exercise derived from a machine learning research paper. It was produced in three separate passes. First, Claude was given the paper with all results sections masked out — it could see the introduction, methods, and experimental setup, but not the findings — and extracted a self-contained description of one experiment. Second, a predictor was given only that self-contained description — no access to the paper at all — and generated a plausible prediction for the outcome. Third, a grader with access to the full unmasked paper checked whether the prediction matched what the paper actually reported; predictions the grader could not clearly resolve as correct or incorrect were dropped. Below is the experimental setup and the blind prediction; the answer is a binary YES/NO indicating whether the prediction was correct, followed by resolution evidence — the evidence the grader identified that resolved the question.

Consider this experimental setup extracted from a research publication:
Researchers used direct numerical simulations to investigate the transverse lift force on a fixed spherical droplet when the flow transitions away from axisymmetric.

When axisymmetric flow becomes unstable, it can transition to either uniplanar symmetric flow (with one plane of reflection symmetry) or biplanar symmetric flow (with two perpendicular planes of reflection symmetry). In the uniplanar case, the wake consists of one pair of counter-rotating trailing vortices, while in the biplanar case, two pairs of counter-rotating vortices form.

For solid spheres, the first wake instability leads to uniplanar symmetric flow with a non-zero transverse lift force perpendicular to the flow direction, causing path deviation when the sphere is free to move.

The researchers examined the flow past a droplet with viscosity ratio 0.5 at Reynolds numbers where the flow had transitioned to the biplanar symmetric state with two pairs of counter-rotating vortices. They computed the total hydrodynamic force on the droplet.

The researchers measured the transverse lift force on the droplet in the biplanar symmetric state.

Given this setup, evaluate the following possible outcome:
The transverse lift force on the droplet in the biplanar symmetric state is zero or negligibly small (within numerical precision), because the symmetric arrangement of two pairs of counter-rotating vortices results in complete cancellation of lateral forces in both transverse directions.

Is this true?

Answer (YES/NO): YES